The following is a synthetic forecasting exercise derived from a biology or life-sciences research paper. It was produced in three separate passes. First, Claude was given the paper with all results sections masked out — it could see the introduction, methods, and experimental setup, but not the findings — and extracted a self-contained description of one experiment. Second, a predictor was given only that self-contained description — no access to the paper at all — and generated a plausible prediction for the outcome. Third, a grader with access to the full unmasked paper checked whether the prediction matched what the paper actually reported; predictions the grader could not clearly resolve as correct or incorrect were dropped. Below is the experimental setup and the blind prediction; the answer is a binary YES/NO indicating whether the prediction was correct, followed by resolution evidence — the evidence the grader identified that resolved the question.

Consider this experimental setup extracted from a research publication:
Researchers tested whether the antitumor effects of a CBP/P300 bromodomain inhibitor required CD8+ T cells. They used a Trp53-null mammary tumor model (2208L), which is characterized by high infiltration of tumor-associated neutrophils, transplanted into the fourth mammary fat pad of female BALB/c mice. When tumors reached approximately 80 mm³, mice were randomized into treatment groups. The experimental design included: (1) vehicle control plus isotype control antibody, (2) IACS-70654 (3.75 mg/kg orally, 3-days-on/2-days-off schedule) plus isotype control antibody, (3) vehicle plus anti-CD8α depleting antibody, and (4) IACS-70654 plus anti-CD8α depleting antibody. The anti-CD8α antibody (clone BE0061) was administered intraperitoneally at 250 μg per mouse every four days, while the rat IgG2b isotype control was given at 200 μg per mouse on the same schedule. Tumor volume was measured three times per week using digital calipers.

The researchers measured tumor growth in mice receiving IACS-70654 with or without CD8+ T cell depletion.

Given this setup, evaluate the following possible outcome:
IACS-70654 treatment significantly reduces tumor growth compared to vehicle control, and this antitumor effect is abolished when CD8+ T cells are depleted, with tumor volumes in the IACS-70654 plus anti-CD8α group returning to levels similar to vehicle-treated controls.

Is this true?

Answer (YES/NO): NO